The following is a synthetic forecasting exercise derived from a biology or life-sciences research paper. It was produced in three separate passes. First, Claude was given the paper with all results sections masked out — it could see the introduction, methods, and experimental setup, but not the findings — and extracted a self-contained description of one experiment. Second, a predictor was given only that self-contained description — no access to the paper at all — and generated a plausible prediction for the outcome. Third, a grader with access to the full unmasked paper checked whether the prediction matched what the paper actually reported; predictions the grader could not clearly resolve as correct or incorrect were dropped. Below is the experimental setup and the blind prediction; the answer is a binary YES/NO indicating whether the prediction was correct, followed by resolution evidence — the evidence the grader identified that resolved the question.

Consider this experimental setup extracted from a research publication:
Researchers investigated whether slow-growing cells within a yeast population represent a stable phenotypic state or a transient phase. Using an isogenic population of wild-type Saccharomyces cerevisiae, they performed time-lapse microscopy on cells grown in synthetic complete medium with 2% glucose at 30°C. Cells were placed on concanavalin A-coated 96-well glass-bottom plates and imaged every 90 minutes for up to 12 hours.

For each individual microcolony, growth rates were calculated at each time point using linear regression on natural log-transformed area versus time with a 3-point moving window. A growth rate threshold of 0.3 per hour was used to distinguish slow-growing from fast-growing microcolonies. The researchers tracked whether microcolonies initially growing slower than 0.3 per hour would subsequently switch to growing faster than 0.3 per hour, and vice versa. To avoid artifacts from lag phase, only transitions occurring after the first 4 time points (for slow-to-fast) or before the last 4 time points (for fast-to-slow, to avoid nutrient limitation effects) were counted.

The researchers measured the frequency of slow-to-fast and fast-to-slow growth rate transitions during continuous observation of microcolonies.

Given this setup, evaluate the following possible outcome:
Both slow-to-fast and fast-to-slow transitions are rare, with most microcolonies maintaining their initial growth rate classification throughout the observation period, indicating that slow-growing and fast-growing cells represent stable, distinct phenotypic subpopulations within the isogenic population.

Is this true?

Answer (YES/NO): NO